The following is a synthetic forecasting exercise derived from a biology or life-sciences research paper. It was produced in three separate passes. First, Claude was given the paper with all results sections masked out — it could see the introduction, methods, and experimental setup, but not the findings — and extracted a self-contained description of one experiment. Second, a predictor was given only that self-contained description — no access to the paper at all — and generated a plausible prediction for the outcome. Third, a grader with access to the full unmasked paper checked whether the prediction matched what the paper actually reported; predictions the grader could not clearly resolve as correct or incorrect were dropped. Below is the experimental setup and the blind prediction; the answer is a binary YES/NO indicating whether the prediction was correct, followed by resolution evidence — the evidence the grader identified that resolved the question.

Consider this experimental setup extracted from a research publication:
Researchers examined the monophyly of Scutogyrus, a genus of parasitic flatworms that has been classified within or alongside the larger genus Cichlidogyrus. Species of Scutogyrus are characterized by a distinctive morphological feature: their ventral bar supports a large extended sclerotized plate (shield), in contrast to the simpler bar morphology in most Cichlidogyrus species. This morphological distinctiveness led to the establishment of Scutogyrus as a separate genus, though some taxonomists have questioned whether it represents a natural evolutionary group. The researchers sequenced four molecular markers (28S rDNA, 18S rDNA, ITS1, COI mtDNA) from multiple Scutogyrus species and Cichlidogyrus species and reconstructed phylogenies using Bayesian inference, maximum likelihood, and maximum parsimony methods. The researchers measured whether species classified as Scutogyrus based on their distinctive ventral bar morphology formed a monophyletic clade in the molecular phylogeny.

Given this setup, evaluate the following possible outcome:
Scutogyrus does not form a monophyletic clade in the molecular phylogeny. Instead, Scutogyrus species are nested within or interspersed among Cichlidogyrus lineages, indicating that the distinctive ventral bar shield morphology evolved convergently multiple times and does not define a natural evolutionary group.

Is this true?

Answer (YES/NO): NO